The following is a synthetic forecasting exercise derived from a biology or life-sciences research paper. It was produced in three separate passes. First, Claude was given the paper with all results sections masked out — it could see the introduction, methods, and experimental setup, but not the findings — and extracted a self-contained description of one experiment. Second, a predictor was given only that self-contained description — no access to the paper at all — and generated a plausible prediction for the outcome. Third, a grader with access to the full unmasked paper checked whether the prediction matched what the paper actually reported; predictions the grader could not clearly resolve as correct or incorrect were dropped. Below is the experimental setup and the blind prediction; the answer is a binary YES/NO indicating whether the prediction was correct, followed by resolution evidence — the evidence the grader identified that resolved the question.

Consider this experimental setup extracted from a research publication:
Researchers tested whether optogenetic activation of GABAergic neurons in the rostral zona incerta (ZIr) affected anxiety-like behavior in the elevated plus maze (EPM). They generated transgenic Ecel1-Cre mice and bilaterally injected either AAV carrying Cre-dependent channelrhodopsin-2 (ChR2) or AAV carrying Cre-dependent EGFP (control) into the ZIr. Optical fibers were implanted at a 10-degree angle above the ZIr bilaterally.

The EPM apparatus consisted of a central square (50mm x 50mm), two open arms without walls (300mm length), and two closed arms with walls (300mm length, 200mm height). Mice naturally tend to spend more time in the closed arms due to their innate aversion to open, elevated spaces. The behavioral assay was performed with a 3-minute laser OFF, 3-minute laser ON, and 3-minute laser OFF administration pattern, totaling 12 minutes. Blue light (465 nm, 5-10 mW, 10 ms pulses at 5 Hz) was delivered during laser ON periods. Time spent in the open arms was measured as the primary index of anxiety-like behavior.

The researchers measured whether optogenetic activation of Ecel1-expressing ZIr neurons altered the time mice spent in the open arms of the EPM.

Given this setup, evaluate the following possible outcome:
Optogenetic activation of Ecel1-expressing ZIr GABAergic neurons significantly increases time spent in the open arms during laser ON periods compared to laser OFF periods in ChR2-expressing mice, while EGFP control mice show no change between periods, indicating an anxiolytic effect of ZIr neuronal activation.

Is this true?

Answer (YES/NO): NO